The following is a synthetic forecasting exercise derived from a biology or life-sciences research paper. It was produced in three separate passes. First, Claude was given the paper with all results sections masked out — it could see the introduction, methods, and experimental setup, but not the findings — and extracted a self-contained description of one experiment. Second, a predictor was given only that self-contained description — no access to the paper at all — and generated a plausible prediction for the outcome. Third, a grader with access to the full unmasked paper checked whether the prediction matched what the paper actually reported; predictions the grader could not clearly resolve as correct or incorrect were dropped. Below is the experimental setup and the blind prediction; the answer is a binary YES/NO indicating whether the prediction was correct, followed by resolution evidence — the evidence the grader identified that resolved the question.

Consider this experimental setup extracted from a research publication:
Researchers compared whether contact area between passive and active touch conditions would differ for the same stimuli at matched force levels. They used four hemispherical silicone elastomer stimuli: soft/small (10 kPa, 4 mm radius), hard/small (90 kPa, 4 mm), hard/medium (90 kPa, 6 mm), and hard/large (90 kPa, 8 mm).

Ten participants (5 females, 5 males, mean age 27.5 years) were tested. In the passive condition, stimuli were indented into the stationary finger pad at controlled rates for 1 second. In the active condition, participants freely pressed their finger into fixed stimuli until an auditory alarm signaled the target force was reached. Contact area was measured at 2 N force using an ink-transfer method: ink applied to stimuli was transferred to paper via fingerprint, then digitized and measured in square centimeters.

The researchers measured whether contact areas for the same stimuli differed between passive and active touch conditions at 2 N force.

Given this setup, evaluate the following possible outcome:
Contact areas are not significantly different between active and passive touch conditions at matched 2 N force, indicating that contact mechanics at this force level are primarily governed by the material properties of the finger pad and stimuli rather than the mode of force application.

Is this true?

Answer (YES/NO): YES